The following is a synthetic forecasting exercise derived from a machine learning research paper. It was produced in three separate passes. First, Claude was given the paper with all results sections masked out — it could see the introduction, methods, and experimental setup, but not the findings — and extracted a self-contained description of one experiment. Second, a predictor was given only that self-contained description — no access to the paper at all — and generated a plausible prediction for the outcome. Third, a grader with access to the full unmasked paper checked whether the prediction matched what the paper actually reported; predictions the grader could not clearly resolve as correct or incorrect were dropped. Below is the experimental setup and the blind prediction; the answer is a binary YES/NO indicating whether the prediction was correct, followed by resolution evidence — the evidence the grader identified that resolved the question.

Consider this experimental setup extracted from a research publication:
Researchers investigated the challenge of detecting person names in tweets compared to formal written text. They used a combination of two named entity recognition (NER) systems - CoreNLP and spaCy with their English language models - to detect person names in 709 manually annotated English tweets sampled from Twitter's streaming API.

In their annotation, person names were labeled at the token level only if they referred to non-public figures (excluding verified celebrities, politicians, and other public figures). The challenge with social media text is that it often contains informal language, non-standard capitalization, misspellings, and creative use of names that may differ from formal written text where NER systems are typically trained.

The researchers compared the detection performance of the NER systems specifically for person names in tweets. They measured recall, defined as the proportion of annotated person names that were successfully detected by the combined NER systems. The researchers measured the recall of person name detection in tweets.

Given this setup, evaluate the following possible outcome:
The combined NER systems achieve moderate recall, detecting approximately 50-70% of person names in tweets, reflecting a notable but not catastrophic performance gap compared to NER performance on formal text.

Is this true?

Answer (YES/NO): NO